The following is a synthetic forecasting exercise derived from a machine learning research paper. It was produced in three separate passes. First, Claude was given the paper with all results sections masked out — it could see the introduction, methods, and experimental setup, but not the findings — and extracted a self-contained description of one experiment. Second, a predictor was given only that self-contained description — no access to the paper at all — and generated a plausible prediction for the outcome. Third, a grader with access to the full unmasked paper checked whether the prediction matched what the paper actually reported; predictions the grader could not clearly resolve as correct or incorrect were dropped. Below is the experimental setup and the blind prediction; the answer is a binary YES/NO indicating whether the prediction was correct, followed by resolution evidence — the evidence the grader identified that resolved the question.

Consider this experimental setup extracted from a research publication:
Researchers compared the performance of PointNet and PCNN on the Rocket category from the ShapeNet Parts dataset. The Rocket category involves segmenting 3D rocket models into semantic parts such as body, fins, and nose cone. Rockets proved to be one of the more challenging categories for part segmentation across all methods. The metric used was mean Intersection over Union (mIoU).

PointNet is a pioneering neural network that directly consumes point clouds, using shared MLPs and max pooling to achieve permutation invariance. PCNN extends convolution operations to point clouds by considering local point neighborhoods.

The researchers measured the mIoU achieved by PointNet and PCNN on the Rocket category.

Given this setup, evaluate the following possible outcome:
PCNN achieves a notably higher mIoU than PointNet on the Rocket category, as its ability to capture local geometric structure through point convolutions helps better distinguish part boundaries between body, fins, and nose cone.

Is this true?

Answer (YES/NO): NO